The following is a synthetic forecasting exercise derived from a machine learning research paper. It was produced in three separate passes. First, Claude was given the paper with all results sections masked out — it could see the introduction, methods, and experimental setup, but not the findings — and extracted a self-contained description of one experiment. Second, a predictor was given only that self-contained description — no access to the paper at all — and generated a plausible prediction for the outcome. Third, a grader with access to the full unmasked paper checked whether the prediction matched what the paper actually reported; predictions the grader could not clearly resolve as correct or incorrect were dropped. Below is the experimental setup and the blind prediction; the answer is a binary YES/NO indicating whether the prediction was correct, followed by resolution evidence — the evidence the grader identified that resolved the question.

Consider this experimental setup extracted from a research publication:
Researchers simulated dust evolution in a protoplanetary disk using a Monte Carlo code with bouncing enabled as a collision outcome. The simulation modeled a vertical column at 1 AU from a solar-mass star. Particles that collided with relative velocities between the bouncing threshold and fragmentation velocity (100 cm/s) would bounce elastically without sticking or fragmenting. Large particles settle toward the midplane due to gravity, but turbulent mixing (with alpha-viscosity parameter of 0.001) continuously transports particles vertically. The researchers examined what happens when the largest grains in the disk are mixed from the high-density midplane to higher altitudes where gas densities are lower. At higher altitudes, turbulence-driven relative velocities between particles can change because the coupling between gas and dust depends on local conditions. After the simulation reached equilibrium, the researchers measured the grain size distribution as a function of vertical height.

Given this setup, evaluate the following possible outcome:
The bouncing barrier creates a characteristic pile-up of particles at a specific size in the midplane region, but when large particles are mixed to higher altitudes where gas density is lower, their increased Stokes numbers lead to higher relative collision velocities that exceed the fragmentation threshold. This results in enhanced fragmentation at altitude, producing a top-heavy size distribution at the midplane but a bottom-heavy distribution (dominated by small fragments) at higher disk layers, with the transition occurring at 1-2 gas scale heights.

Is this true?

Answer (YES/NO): NO